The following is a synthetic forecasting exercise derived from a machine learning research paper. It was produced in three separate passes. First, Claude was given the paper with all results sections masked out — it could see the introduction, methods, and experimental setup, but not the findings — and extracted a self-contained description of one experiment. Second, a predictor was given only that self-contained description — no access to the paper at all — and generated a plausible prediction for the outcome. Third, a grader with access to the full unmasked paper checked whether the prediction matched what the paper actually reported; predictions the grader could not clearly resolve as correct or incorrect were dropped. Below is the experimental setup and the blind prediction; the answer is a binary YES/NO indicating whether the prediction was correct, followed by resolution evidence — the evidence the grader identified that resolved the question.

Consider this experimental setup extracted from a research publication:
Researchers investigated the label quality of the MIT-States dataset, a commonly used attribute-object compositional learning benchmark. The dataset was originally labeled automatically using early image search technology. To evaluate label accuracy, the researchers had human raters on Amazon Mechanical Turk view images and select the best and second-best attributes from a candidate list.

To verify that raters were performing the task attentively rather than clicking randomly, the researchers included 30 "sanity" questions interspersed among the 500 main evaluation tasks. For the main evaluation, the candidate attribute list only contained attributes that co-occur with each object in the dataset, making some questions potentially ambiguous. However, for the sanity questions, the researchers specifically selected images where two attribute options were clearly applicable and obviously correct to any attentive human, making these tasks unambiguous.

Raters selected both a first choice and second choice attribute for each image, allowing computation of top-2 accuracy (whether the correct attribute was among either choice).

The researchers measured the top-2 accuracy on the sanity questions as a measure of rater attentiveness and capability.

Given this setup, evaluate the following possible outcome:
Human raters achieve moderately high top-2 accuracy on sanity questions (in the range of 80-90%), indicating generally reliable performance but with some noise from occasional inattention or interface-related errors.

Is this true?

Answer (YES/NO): NO